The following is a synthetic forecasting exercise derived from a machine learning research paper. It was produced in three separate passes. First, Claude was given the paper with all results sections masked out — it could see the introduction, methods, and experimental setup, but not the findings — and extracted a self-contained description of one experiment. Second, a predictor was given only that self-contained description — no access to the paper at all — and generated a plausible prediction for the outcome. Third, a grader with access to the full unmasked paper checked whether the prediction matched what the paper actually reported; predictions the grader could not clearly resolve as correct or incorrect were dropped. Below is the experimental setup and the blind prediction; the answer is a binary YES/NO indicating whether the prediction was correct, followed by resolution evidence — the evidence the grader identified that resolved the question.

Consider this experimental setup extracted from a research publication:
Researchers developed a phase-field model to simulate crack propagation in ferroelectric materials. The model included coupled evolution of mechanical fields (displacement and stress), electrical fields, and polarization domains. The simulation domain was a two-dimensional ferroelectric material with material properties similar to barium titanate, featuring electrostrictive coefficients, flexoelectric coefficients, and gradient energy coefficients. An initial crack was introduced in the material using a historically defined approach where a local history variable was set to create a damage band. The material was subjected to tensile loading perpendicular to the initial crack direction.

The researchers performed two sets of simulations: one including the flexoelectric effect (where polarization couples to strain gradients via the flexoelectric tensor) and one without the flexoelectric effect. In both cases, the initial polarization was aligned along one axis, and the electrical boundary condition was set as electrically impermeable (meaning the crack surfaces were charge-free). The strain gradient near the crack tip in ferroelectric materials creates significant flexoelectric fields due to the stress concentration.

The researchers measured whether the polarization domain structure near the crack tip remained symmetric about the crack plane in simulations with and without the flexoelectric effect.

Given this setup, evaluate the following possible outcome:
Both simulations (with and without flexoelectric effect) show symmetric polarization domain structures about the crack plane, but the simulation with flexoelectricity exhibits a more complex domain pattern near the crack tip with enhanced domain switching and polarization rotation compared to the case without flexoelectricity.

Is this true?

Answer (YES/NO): NO